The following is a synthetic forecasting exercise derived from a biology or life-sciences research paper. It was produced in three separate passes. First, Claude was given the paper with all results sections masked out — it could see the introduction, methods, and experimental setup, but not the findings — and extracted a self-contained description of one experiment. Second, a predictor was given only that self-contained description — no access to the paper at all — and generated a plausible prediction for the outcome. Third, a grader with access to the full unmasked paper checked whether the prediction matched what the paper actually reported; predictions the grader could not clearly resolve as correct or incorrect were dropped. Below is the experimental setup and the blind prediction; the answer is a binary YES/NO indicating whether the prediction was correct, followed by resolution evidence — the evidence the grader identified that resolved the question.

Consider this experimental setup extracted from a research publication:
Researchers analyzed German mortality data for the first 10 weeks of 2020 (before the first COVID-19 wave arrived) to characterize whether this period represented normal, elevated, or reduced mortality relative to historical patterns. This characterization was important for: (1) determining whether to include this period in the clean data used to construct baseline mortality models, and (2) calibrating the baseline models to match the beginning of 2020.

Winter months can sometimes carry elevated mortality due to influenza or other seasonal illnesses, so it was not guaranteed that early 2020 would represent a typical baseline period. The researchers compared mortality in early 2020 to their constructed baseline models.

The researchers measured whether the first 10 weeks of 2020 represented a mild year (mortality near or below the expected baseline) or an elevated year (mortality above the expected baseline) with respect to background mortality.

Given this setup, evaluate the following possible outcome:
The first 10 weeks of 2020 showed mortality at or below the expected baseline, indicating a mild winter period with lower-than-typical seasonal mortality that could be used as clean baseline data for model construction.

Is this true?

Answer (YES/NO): YES